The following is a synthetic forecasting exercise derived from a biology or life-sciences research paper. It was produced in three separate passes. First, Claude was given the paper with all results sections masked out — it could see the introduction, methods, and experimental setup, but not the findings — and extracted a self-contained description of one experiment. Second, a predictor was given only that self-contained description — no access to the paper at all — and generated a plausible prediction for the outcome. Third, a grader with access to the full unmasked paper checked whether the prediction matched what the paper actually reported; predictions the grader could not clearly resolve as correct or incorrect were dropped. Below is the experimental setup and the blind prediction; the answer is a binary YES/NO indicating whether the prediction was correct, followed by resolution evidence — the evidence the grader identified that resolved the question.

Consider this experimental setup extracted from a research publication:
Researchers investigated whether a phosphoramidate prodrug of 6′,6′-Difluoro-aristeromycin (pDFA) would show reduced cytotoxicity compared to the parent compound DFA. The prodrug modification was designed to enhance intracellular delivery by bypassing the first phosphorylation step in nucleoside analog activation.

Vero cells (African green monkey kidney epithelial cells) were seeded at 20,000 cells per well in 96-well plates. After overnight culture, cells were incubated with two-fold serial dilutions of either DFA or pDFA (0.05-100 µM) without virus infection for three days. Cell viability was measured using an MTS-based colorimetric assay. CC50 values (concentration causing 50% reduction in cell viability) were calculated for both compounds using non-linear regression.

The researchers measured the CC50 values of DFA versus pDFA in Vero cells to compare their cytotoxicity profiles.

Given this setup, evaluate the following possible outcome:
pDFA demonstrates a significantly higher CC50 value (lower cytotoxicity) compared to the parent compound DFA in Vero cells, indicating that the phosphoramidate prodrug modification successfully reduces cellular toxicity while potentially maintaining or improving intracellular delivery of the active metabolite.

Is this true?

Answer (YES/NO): YES